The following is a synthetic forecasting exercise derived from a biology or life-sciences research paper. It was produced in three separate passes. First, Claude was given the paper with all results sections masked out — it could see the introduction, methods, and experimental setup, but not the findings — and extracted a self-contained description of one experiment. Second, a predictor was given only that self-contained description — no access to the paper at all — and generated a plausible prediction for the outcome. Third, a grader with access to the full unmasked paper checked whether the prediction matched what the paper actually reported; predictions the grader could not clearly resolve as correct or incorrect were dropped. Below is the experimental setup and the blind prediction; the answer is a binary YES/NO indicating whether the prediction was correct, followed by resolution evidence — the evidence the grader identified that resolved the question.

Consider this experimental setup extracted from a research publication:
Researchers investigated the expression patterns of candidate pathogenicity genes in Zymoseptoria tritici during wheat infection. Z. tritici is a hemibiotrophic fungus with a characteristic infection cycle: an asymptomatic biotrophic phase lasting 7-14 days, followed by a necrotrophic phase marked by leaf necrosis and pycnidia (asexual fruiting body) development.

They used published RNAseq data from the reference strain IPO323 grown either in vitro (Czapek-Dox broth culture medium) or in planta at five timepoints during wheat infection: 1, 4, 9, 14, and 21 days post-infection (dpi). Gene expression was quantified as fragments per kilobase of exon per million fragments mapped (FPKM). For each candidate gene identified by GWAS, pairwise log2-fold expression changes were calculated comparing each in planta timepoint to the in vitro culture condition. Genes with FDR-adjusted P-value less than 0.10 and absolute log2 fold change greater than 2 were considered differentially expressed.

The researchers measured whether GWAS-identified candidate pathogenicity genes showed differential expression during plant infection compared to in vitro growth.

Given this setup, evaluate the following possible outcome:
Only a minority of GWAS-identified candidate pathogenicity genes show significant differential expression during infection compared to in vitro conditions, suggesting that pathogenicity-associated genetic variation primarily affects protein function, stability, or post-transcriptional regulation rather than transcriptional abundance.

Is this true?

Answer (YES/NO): YES